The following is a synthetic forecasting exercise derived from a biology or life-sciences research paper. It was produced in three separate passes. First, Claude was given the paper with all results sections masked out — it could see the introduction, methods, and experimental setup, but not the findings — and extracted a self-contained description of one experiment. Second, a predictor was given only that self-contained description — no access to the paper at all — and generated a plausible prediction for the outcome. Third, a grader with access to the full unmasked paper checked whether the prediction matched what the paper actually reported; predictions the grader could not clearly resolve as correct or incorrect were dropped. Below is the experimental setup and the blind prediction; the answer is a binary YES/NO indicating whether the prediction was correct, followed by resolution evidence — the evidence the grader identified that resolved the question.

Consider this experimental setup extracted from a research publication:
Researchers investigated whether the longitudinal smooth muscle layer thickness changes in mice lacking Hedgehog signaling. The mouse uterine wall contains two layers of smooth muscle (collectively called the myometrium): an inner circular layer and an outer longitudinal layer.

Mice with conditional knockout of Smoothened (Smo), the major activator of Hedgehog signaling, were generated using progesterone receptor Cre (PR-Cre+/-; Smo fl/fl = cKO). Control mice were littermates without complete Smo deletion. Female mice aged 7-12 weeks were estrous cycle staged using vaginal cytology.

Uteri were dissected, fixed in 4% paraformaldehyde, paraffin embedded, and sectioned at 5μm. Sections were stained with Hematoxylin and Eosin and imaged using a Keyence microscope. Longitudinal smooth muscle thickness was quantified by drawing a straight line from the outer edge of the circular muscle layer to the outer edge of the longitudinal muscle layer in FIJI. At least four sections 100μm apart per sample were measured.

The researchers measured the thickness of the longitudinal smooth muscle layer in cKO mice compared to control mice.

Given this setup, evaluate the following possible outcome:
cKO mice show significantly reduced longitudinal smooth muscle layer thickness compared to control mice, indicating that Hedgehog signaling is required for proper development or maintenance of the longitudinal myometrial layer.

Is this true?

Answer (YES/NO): NO